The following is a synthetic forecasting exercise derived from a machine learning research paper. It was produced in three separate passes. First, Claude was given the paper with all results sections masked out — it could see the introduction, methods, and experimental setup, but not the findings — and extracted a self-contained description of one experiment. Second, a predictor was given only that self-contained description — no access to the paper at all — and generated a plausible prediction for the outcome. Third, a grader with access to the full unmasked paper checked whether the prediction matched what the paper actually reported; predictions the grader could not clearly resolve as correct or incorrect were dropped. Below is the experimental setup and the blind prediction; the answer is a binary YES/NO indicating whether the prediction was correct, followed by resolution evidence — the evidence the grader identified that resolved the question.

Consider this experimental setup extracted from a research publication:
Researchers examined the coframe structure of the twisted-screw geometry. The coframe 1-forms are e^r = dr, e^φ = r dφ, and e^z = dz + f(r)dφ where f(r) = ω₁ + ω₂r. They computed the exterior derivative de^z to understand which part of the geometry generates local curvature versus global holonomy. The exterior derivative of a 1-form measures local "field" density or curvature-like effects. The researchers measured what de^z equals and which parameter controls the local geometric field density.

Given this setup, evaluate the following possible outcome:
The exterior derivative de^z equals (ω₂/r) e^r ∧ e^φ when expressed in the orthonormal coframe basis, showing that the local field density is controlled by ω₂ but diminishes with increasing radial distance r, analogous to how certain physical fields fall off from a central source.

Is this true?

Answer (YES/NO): NO